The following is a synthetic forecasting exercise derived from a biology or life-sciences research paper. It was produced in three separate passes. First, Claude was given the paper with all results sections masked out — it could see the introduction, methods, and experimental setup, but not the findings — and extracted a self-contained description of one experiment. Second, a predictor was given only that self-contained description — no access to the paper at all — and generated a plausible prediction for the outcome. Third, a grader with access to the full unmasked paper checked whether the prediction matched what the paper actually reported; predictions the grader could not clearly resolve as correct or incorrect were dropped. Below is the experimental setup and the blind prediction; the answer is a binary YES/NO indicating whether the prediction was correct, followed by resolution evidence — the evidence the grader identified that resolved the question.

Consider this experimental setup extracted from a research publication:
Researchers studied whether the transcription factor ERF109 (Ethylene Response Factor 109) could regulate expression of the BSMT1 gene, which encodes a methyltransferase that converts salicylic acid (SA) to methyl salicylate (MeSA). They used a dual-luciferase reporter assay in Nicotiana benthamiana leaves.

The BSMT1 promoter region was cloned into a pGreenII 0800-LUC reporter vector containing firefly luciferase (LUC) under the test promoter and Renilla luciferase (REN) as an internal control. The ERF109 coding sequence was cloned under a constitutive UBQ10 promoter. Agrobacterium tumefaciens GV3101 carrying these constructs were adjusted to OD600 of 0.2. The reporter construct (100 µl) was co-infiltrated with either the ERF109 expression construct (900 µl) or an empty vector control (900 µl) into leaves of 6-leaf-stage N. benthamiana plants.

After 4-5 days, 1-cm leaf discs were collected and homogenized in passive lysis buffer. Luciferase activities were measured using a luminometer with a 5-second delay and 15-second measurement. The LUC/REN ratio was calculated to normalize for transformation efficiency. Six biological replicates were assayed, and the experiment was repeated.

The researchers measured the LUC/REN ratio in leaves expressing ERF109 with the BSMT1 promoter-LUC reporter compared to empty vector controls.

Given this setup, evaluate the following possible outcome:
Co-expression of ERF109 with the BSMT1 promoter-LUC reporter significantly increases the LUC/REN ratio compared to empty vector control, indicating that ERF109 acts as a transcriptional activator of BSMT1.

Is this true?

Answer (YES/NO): YES